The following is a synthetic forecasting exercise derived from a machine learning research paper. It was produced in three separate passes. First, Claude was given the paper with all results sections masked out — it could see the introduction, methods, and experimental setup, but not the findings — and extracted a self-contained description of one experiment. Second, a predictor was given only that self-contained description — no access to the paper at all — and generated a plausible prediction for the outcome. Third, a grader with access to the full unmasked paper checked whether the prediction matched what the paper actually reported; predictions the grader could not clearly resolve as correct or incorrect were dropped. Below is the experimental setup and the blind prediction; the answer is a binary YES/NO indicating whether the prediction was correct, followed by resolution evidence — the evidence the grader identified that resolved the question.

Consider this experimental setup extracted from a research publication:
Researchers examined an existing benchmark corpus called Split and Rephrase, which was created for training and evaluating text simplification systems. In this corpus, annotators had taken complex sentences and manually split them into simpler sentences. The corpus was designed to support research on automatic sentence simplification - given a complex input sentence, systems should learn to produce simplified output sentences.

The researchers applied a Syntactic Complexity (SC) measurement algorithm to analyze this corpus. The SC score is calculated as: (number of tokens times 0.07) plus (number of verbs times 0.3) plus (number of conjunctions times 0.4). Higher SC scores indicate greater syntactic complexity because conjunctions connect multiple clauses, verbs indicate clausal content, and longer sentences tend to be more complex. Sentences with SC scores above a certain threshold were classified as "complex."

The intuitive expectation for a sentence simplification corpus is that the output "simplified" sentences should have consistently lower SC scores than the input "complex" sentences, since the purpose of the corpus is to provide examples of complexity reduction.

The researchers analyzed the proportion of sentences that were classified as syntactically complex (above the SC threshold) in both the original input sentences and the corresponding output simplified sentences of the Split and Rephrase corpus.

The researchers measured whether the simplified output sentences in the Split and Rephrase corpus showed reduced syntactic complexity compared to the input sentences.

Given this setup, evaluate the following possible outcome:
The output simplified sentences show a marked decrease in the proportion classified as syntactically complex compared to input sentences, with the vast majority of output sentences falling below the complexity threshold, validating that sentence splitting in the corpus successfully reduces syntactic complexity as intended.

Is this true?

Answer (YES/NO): NO